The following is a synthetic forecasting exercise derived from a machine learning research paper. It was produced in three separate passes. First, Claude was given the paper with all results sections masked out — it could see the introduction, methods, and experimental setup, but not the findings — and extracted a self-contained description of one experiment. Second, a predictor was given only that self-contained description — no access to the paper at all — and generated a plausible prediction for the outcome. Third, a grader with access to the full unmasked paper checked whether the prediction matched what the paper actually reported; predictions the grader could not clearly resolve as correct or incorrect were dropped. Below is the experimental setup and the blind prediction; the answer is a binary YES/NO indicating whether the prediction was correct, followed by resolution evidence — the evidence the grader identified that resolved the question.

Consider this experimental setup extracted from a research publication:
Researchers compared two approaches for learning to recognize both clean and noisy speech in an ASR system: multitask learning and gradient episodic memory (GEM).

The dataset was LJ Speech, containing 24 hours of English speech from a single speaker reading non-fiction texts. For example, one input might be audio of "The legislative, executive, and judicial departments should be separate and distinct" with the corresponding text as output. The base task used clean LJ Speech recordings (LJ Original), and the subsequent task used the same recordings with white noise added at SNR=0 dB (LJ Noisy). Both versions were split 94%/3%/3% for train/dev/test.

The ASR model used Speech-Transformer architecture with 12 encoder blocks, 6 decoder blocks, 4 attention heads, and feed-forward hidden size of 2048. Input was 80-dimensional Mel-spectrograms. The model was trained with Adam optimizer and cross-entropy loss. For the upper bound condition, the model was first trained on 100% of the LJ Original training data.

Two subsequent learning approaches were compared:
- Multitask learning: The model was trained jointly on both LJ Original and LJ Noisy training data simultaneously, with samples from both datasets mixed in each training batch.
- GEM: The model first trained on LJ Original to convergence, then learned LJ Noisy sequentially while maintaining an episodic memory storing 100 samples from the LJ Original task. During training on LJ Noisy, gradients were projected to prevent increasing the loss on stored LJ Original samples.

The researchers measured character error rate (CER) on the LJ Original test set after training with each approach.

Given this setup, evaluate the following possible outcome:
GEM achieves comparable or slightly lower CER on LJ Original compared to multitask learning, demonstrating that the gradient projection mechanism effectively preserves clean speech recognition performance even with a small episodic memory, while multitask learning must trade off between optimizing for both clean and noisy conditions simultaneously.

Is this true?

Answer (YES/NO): NO